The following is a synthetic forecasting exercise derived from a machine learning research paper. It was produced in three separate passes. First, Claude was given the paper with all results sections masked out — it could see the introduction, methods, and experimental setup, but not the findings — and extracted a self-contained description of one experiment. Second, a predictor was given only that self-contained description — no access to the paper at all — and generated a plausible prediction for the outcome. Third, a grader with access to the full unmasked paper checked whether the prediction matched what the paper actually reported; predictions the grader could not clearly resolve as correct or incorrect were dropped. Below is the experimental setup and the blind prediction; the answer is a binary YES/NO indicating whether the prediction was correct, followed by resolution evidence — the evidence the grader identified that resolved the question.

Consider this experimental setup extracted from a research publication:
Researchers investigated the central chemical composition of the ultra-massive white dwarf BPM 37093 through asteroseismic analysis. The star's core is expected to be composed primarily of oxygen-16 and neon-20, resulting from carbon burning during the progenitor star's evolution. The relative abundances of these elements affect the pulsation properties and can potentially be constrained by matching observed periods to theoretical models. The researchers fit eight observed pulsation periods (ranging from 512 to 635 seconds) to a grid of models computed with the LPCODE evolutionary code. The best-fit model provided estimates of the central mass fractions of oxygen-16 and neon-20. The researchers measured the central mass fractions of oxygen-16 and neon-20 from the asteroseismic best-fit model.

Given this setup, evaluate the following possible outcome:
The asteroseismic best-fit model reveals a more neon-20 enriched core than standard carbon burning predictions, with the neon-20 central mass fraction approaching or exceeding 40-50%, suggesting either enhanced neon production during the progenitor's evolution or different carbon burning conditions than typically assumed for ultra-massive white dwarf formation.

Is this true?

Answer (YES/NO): NO